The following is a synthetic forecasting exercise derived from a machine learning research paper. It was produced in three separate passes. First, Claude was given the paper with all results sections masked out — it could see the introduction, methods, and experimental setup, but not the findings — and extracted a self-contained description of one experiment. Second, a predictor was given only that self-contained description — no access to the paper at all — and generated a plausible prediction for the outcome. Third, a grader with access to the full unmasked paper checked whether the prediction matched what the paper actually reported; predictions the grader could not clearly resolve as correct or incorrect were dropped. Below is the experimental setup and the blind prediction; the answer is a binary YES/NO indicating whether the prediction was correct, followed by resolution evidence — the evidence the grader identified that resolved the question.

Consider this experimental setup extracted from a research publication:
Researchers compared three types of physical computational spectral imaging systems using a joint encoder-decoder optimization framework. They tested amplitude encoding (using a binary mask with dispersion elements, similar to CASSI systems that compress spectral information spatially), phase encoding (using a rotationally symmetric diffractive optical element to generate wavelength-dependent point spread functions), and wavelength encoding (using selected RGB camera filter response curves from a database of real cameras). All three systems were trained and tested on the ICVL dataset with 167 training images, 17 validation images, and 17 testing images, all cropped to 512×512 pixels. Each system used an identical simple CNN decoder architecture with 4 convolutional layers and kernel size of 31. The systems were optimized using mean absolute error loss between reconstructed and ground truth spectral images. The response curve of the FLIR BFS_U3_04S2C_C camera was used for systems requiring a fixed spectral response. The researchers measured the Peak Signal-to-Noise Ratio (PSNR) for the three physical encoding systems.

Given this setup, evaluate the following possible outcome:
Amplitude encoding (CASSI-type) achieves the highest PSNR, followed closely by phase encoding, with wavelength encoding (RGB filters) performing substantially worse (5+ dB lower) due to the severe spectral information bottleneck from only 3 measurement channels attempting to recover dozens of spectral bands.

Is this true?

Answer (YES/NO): NO